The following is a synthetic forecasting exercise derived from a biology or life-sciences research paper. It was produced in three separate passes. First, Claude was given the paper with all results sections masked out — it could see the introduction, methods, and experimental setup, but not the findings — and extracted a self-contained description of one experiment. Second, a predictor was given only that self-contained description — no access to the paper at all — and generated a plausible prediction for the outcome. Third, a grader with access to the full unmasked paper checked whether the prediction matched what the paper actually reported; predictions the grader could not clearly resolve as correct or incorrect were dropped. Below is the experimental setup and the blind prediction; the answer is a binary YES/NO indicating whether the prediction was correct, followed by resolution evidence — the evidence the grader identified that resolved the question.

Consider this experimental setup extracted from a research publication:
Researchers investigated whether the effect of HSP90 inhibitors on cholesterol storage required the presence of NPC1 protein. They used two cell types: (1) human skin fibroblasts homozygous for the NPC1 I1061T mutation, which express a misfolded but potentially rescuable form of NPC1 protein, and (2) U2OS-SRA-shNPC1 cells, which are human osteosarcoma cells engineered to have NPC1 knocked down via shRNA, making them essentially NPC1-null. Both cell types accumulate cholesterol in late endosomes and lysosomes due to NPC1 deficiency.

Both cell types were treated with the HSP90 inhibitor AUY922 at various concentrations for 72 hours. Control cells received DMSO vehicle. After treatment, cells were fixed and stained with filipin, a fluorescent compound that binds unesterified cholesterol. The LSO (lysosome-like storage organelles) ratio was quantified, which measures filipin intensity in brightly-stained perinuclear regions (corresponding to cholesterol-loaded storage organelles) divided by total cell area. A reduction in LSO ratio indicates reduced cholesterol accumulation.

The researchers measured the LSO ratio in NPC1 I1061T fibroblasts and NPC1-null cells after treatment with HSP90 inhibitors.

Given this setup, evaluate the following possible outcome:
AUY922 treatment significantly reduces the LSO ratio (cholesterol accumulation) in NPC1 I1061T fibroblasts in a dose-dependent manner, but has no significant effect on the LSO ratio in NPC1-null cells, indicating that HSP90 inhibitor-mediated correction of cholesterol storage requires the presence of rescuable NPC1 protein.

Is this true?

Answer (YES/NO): YES